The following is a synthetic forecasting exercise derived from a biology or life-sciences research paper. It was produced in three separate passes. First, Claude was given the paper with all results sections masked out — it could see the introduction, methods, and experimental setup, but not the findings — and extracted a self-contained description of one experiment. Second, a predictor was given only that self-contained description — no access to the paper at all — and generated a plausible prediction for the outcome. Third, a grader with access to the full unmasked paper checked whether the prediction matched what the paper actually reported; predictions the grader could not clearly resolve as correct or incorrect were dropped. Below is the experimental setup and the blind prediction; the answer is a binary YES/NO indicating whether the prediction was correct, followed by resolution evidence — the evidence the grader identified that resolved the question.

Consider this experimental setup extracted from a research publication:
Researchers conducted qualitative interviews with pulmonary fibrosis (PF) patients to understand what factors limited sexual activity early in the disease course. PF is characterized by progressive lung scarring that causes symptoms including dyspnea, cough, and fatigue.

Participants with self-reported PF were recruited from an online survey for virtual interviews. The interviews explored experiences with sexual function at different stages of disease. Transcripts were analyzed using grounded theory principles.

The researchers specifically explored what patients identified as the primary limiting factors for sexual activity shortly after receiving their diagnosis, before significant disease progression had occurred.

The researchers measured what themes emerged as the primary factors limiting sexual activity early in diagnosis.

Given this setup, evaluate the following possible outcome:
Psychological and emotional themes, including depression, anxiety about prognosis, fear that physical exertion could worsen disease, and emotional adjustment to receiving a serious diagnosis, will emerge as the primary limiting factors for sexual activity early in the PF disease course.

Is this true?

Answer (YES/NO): NO